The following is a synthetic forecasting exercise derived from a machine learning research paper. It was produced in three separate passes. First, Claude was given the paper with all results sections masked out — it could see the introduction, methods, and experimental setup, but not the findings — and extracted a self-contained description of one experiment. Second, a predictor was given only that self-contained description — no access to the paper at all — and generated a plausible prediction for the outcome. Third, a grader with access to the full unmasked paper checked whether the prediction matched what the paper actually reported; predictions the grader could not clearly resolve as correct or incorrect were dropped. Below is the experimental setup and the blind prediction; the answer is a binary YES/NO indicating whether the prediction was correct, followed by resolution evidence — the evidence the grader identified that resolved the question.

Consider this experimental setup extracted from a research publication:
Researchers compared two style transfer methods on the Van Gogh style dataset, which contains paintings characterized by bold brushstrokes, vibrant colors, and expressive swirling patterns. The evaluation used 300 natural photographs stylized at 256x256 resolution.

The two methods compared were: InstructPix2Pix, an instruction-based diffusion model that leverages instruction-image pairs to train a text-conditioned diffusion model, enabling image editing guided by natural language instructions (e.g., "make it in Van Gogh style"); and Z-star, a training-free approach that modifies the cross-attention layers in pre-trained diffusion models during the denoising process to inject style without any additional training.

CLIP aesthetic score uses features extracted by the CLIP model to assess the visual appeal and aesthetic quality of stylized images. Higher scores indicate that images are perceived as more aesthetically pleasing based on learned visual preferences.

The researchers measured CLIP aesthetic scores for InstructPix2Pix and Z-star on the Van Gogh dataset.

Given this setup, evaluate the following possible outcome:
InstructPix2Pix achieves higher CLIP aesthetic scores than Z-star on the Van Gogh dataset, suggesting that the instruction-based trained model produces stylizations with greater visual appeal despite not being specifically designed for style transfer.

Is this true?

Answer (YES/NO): YES